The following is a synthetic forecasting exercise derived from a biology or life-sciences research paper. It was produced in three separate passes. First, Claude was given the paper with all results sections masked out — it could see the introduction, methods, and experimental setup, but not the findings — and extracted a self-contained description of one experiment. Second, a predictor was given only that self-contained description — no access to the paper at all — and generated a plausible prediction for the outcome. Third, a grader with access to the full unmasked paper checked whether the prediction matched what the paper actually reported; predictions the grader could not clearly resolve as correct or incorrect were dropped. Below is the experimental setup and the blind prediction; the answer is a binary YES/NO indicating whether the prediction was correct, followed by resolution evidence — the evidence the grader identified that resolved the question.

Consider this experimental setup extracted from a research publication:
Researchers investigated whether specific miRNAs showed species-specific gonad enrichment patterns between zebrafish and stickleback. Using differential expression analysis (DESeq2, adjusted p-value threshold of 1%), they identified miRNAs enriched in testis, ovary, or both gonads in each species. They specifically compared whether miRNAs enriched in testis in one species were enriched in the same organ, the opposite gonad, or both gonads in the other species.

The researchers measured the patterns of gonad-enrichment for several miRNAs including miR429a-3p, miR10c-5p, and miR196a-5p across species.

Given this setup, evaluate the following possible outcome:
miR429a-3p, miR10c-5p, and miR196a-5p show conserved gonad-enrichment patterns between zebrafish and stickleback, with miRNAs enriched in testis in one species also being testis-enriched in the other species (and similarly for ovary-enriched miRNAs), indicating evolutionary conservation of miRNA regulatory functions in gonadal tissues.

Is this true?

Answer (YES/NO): NO